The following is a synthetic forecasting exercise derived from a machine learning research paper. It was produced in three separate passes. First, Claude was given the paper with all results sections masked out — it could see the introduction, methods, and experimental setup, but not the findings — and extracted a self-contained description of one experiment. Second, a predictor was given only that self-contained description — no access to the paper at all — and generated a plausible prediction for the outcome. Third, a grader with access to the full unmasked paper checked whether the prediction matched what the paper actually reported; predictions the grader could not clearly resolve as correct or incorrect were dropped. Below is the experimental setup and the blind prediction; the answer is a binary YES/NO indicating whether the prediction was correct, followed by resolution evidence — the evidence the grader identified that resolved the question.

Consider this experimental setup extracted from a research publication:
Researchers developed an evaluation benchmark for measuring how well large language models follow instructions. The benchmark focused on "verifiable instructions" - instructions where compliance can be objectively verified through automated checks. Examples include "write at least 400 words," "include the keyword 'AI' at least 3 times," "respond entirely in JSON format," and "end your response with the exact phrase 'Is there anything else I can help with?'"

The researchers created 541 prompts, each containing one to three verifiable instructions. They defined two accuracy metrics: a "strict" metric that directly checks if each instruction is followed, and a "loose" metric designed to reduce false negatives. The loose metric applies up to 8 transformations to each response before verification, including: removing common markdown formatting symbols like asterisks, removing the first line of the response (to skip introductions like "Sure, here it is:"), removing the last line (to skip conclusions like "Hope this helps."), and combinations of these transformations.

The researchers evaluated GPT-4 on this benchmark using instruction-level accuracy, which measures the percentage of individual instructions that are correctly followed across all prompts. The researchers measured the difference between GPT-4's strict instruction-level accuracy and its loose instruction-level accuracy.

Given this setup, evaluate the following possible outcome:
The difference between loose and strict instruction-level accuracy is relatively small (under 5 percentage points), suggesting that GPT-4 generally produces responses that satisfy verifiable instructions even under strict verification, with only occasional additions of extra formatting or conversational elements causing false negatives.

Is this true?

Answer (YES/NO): YES